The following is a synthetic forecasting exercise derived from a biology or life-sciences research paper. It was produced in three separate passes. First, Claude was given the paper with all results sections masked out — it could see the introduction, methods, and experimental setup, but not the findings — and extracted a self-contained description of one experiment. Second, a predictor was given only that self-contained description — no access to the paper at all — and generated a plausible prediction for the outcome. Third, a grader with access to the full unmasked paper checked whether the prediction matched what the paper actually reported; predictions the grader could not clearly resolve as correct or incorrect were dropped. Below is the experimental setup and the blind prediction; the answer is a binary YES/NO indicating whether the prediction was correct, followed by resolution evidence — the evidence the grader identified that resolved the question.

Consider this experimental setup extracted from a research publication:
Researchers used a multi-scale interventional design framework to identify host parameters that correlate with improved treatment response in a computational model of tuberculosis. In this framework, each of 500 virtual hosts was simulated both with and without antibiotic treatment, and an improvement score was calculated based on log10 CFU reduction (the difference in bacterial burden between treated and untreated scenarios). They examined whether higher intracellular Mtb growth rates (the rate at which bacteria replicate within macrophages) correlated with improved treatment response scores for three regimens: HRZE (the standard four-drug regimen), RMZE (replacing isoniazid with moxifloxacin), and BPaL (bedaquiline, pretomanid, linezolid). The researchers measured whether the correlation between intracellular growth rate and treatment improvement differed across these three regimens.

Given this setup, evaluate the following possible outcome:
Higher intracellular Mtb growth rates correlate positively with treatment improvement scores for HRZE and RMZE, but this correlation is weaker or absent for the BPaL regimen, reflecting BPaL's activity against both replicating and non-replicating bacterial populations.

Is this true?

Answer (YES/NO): NO